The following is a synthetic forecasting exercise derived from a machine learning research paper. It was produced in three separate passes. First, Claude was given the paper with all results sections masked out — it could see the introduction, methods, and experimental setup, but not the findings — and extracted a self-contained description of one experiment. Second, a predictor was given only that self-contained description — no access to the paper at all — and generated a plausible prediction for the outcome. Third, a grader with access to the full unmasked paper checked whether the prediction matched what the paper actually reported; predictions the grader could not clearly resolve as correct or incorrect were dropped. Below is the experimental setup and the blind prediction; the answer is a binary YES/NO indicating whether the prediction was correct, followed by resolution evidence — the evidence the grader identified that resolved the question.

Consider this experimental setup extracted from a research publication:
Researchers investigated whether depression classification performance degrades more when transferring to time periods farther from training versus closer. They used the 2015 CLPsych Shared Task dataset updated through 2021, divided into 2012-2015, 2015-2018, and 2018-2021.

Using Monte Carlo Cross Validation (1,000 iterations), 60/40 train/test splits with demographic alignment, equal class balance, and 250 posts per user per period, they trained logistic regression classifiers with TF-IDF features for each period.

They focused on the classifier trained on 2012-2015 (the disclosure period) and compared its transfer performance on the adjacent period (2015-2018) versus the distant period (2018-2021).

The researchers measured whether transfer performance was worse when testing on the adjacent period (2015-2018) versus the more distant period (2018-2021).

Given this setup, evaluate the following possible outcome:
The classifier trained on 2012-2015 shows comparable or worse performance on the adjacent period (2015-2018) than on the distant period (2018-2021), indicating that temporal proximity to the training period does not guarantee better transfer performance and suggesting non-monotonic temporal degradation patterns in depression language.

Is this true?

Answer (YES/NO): YES